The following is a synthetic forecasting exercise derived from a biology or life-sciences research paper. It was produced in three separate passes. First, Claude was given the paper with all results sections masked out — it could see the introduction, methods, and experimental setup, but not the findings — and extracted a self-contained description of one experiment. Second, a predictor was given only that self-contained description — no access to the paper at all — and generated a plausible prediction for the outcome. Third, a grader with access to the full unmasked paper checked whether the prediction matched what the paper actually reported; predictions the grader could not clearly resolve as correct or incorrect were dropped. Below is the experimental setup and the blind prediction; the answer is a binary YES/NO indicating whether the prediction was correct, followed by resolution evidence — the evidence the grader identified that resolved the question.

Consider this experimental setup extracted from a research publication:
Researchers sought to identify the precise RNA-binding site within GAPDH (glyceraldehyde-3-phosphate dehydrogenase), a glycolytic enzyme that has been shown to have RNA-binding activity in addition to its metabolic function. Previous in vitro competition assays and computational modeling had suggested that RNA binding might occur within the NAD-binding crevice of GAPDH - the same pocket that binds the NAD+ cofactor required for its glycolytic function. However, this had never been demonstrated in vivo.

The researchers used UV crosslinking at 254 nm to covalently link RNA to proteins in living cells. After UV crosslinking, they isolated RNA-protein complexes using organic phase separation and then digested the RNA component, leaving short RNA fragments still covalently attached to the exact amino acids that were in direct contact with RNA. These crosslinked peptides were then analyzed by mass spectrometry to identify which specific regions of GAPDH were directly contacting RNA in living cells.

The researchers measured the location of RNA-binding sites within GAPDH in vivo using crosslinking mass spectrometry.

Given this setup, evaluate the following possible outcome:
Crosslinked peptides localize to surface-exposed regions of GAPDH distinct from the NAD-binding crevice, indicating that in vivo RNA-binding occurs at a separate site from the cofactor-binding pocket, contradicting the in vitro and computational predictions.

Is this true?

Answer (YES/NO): NO